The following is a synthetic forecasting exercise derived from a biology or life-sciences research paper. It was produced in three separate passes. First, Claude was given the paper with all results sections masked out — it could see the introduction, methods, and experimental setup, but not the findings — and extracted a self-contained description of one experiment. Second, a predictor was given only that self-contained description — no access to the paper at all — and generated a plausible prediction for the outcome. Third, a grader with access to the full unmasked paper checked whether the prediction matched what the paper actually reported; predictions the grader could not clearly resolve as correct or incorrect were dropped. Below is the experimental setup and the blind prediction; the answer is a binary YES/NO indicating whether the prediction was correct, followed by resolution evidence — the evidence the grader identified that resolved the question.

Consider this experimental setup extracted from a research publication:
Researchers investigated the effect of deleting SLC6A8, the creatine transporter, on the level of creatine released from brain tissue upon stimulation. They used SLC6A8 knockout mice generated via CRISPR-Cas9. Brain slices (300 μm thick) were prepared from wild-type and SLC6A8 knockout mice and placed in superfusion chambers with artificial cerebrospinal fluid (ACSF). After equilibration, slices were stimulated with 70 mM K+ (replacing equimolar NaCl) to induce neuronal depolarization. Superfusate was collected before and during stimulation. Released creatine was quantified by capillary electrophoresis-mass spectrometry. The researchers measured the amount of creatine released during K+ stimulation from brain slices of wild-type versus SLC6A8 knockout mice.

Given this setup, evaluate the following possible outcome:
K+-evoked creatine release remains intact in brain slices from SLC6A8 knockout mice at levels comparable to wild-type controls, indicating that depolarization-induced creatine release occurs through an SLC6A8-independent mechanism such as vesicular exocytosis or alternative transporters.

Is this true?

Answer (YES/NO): NO